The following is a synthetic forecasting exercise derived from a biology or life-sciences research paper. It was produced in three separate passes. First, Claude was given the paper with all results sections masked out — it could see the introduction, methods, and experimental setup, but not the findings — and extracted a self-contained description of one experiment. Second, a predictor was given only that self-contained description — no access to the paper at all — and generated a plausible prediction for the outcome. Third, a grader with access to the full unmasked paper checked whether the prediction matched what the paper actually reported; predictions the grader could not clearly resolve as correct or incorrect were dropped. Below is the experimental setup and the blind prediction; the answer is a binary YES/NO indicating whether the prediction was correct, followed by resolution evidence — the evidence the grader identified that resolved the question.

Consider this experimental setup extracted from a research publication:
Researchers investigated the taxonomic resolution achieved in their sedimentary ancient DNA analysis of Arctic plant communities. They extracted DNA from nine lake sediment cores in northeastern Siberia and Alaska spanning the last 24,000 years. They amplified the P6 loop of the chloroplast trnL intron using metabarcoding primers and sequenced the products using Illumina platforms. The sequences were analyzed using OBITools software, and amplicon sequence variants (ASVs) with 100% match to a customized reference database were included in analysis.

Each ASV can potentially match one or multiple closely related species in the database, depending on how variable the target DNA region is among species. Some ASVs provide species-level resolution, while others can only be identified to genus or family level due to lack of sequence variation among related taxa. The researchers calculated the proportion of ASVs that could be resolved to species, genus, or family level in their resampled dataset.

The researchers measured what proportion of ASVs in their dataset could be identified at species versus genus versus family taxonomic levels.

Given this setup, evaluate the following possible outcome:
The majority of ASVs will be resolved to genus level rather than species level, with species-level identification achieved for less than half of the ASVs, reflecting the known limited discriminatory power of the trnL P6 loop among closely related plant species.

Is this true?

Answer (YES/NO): NO